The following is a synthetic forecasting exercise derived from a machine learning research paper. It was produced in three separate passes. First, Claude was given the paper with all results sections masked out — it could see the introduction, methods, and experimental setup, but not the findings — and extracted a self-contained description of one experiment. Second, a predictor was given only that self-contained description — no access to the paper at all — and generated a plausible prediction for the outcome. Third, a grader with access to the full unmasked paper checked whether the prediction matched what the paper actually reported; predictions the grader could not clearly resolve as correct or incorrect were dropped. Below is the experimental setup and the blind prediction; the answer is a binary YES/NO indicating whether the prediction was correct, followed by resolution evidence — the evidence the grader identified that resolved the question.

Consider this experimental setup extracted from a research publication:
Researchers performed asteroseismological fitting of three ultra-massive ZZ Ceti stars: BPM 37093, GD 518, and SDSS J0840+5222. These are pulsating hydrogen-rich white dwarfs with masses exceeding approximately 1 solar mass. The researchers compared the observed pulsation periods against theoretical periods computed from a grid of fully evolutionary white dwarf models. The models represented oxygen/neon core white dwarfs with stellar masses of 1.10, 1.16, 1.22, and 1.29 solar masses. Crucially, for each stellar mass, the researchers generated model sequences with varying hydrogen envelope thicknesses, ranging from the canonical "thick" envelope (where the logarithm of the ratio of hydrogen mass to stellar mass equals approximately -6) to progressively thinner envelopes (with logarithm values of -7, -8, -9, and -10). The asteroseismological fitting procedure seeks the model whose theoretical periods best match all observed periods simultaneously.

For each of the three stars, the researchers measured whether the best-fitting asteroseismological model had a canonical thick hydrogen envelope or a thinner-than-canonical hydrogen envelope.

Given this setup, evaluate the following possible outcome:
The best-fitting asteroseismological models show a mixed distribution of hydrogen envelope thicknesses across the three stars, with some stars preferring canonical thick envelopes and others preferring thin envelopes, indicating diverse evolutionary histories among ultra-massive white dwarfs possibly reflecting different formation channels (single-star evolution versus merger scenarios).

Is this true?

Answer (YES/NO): YES